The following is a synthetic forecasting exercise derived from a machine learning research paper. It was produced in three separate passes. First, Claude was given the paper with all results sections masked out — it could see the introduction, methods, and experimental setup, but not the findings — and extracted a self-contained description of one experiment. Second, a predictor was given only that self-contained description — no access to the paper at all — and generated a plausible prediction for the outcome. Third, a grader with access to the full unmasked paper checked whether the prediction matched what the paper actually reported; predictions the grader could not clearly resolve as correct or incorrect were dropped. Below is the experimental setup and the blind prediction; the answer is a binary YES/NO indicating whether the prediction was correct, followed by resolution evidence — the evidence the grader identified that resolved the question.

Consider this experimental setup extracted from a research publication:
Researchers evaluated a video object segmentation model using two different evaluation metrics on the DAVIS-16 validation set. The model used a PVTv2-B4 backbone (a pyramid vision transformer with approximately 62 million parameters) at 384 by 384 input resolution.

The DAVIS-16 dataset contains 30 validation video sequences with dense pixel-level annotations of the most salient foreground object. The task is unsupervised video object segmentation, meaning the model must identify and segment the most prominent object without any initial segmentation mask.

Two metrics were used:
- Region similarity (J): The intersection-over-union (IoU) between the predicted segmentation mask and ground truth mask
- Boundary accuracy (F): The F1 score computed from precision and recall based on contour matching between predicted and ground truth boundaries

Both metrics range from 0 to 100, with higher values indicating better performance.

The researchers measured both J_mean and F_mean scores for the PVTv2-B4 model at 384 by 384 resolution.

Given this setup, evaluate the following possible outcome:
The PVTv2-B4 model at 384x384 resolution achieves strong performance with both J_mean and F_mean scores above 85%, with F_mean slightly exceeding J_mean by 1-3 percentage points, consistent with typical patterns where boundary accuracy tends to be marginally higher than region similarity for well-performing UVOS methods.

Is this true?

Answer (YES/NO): YES